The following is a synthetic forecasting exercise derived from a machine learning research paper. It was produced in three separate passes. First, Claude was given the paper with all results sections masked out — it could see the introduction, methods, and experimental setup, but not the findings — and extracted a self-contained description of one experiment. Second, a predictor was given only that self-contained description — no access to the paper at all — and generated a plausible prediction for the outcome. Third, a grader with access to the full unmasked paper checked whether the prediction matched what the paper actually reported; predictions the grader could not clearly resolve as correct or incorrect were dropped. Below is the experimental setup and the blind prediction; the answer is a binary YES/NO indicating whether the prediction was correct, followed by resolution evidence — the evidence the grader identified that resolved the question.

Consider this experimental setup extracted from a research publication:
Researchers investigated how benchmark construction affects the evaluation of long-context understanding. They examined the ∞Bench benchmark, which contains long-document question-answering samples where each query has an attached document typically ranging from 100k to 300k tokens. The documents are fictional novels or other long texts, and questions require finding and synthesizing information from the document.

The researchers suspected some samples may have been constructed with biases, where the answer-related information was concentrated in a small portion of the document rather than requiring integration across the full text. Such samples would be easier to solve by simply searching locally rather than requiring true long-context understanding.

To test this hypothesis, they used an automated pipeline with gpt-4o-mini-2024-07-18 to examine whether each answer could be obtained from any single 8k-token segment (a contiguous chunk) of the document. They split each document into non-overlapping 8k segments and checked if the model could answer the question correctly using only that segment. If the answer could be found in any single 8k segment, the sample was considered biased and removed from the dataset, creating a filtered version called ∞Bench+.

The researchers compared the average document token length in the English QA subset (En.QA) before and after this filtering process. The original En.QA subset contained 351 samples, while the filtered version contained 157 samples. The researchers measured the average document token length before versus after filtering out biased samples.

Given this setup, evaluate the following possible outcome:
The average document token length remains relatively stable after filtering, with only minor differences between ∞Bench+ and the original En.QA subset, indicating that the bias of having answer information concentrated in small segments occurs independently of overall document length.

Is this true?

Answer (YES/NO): NO